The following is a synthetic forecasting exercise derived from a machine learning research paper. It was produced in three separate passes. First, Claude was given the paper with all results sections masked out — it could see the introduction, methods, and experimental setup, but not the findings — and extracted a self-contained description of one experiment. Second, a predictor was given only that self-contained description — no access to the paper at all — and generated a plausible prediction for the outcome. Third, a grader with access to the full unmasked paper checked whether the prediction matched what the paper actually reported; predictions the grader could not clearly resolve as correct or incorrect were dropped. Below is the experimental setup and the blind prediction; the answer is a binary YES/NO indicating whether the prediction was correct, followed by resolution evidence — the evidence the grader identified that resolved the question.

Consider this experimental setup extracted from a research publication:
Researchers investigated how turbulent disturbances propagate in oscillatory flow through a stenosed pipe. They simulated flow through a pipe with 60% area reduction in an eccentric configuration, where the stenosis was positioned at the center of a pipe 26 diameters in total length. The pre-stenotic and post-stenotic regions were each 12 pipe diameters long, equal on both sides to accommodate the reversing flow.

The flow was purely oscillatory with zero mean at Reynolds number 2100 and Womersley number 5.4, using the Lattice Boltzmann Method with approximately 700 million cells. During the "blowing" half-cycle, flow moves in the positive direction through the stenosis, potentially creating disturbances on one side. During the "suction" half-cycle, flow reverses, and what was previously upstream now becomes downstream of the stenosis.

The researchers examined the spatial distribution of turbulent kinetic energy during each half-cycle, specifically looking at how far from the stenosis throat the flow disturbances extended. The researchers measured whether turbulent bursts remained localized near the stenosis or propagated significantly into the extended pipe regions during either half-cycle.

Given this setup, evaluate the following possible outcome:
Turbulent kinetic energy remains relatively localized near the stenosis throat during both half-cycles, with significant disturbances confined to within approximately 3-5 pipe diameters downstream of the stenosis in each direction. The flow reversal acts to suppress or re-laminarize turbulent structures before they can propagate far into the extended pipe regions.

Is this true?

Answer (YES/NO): YES